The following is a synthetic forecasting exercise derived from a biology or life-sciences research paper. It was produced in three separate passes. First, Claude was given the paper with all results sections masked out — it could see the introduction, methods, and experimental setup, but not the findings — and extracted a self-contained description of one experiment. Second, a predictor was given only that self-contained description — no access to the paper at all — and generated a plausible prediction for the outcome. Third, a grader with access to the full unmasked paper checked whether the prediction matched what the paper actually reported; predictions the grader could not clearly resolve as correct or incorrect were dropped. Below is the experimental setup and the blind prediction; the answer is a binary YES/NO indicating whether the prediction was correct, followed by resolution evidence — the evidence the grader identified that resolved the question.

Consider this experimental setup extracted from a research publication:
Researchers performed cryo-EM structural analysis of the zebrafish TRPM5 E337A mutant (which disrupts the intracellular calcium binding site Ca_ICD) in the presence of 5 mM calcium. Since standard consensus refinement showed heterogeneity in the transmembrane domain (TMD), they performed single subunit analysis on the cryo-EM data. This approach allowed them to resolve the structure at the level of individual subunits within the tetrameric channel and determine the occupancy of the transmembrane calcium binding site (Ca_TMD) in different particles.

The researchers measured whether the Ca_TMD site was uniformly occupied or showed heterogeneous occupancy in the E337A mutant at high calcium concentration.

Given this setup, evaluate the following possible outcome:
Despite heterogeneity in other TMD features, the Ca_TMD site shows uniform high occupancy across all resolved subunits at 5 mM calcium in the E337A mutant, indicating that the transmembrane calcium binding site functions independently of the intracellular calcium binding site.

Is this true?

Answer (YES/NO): NO